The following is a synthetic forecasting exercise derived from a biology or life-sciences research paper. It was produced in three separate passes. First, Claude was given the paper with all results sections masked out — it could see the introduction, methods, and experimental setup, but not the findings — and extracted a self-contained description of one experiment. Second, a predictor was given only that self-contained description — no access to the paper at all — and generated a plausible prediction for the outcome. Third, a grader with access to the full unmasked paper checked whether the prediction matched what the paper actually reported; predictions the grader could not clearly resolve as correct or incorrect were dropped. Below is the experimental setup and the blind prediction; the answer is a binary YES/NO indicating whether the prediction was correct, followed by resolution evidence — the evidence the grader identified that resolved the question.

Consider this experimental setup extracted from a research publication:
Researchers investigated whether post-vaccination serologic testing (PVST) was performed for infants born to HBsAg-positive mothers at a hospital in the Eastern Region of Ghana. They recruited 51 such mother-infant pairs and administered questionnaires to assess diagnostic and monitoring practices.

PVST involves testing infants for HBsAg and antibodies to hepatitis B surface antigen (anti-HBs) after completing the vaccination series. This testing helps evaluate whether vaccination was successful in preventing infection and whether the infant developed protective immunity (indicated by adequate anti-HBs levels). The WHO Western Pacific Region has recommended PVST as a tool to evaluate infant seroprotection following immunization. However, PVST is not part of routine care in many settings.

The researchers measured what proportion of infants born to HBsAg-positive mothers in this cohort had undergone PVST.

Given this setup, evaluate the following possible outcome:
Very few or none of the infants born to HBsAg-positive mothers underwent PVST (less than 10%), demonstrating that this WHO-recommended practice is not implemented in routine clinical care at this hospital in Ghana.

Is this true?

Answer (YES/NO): YES